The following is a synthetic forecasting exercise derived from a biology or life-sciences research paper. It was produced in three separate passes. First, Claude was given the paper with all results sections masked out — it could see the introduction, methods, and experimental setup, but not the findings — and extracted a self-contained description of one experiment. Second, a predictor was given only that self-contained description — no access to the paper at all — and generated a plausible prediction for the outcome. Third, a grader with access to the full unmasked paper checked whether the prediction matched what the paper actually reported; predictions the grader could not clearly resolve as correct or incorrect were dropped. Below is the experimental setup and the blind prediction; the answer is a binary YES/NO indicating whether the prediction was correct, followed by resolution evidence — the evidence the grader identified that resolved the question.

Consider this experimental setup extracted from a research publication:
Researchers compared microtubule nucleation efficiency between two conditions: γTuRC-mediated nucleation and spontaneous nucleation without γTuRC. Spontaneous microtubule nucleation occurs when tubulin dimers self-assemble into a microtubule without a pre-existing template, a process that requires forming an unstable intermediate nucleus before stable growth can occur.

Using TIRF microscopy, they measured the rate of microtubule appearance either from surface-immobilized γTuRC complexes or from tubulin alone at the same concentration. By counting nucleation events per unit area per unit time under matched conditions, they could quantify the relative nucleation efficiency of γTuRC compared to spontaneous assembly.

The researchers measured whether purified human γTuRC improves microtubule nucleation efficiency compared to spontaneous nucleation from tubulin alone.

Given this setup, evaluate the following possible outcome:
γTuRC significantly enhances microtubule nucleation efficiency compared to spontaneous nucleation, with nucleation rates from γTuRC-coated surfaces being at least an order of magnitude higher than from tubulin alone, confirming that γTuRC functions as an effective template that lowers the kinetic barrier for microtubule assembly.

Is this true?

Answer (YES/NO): YES